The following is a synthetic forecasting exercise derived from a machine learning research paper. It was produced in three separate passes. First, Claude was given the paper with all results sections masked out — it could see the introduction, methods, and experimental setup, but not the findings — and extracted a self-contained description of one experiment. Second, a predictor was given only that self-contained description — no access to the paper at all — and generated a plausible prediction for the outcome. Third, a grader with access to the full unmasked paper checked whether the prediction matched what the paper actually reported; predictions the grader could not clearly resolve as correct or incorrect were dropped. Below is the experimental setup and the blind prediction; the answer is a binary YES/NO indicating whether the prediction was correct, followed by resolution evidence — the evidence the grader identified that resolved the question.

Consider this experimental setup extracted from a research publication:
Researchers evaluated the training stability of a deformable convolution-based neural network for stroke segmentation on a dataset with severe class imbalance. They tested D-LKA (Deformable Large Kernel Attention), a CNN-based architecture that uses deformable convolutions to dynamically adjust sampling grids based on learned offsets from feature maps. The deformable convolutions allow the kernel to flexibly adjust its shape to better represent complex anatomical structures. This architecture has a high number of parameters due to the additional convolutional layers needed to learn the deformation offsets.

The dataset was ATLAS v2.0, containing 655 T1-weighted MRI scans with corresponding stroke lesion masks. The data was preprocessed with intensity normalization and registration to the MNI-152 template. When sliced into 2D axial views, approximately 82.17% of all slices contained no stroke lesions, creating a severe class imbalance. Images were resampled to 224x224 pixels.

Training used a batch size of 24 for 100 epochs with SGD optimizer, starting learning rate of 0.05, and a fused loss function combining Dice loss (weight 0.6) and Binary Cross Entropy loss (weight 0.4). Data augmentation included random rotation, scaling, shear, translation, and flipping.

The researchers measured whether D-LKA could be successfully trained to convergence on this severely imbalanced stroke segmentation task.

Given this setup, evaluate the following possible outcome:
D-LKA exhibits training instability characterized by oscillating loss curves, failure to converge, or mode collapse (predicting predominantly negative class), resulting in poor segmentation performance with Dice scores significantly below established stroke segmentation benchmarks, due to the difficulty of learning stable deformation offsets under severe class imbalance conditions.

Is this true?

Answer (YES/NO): YES